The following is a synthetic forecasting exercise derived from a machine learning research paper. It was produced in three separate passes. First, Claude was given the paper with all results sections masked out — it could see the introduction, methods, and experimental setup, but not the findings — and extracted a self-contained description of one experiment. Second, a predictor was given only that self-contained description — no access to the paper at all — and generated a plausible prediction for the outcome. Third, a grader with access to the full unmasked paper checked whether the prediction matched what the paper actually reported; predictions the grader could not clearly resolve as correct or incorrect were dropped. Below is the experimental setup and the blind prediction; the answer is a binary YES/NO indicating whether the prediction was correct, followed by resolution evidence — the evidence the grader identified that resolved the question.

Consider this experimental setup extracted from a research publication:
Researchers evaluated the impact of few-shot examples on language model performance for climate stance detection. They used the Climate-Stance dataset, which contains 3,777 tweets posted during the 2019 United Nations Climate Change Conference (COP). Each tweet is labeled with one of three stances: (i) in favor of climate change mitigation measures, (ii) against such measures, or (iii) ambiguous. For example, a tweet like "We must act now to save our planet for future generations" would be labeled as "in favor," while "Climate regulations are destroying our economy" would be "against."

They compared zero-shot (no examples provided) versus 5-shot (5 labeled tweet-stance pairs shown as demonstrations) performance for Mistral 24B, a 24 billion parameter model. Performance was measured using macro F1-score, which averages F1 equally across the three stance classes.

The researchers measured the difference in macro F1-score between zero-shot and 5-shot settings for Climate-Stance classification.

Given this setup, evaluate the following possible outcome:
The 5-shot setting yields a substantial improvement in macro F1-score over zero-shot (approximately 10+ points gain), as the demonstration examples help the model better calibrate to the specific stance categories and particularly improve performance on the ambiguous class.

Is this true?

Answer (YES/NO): YES